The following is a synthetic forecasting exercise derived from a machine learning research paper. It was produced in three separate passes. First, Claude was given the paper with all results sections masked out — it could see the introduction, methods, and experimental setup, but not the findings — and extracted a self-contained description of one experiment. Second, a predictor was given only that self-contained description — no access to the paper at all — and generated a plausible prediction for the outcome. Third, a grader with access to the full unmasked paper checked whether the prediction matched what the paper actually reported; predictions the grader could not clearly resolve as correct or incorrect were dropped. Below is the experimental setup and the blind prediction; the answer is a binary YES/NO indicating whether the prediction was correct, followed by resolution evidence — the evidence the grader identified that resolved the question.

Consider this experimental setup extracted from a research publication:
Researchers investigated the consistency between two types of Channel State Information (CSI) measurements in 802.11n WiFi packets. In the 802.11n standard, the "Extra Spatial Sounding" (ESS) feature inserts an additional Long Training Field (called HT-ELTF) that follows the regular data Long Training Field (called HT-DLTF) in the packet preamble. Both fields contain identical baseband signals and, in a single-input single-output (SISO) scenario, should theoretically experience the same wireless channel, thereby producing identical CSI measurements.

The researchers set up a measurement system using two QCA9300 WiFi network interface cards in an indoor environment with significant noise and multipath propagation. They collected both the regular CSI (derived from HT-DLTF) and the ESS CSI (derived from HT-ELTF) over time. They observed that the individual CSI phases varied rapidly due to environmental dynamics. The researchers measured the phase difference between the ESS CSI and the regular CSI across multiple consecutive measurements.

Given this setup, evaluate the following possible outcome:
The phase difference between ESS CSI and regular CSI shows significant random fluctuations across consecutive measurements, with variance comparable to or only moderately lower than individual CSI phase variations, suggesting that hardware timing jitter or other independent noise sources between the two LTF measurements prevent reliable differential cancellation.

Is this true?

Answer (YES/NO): NO